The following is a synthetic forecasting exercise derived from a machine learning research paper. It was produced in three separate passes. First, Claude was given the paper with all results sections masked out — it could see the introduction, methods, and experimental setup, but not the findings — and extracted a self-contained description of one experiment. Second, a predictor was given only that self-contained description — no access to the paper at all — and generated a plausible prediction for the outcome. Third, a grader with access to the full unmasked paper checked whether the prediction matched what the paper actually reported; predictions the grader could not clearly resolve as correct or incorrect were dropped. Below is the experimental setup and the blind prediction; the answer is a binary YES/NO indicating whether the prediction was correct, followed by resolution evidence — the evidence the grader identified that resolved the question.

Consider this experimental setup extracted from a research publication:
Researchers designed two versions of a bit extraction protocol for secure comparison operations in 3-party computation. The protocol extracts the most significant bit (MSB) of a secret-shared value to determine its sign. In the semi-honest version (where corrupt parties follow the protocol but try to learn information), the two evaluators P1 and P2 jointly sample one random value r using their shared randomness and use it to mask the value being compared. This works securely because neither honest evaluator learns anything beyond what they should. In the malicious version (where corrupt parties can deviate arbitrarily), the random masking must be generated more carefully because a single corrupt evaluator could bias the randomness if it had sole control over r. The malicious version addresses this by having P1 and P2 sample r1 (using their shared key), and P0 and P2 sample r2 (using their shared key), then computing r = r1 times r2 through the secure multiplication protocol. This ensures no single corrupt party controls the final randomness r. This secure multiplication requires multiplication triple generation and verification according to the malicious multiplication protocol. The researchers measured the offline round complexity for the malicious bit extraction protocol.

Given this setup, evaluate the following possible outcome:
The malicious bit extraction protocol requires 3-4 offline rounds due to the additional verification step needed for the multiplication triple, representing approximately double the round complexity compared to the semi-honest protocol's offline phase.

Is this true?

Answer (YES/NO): NO